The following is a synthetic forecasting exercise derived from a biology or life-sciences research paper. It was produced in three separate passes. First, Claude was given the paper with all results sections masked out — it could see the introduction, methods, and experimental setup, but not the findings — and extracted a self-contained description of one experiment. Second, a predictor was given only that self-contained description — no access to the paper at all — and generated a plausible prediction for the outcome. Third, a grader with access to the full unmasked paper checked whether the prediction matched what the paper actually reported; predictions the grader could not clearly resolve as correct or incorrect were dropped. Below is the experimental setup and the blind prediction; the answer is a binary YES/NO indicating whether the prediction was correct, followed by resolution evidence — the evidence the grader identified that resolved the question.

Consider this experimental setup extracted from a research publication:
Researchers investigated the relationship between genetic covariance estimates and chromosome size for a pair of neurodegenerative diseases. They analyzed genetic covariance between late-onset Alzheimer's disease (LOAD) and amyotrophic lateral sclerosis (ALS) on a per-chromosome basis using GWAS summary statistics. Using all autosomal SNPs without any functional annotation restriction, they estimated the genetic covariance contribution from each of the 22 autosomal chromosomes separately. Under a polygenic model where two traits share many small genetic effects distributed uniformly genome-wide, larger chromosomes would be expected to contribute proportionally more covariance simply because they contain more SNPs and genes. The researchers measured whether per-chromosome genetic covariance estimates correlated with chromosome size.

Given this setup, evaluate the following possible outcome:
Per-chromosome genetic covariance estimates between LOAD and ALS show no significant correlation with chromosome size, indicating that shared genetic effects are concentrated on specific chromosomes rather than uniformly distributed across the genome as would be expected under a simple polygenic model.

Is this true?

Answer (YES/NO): NO